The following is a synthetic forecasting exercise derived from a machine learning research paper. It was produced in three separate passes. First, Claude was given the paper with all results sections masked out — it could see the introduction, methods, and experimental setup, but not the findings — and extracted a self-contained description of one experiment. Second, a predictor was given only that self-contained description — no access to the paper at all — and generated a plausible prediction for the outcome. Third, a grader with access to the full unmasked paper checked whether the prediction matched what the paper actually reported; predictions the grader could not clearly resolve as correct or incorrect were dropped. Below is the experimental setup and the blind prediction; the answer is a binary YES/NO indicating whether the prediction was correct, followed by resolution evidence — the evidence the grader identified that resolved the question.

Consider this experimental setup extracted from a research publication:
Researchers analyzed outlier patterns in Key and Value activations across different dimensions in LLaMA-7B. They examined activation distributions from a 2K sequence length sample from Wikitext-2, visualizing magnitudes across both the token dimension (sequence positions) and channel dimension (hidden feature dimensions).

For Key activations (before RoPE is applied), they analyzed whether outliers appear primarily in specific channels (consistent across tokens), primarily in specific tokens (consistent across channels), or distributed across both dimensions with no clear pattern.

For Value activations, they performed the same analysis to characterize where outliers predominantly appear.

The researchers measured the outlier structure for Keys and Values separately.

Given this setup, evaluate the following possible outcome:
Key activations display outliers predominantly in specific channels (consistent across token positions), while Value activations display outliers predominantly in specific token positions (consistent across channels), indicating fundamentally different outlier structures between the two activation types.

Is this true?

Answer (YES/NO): NO